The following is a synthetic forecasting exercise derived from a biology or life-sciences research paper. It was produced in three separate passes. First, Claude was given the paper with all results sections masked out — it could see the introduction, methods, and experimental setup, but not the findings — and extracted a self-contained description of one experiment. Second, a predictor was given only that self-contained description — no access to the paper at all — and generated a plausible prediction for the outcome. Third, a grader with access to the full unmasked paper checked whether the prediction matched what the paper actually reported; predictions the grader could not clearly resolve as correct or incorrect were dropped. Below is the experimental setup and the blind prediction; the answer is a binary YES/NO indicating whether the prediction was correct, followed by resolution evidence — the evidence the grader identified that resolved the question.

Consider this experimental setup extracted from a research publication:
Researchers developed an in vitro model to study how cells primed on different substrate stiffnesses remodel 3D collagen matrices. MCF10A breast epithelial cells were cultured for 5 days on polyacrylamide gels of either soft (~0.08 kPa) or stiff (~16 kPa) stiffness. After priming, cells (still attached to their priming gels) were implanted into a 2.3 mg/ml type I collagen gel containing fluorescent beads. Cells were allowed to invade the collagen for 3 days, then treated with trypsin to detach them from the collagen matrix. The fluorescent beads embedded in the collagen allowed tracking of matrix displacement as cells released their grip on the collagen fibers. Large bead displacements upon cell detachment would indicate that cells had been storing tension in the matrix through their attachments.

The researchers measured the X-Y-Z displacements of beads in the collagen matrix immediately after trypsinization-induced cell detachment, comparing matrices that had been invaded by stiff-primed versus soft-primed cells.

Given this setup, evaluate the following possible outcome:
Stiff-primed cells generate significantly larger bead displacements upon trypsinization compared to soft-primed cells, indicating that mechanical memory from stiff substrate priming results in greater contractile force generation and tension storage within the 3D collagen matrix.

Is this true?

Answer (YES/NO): YES